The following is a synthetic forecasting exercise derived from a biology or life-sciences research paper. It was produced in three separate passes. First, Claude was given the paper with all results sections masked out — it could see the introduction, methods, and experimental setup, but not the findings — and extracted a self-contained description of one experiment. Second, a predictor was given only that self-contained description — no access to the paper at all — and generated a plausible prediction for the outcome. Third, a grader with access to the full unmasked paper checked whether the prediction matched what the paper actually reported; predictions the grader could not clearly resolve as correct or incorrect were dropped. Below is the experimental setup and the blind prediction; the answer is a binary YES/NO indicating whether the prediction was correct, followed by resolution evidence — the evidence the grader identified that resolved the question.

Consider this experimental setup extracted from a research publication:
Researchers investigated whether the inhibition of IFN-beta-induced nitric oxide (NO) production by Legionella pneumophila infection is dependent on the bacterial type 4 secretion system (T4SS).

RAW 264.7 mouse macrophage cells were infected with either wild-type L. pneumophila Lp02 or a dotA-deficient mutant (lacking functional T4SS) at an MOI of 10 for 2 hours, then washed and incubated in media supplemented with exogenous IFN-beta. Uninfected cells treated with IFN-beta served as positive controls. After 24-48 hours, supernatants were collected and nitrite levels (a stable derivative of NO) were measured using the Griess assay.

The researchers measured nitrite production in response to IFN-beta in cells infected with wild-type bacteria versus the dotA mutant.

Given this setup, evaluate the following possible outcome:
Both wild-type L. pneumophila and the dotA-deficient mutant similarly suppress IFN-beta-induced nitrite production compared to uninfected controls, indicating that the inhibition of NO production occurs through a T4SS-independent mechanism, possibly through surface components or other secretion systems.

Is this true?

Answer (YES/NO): NO